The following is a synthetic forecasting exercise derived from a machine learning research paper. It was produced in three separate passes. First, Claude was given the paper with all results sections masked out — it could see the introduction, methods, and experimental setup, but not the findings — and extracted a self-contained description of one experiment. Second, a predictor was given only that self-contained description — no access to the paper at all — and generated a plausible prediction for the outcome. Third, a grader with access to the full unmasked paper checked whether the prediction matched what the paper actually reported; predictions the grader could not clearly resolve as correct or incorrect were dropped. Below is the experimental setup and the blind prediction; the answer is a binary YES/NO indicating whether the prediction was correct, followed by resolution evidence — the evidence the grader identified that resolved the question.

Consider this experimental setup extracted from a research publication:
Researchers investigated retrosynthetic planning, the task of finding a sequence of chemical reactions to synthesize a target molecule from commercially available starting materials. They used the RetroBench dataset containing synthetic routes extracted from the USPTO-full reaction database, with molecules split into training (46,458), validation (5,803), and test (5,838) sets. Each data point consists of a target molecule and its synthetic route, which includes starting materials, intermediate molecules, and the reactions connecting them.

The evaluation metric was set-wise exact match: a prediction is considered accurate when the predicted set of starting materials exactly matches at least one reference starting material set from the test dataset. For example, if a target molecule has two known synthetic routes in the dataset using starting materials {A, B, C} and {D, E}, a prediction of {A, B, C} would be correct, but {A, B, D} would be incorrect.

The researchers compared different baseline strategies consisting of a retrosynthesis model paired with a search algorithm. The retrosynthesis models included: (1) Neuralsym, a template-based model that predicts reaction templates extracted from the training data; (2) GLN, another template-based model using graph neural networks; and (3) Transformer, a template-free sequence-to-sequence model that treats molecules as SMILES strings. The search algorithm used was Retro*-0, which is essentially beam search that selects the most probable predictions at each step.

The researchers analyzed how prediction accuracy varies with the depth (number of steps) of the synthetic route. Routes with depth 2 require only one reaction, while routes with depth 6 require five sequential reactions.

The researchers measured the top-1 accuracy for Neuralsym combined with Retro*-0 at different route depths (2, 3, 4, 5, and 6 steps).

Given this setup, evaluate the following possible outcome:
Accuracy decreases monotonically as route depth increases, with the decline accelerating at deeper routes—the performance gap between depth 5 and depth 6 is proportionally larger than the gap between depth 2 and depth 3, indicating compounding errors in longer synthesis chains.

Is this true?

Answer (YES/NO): NO